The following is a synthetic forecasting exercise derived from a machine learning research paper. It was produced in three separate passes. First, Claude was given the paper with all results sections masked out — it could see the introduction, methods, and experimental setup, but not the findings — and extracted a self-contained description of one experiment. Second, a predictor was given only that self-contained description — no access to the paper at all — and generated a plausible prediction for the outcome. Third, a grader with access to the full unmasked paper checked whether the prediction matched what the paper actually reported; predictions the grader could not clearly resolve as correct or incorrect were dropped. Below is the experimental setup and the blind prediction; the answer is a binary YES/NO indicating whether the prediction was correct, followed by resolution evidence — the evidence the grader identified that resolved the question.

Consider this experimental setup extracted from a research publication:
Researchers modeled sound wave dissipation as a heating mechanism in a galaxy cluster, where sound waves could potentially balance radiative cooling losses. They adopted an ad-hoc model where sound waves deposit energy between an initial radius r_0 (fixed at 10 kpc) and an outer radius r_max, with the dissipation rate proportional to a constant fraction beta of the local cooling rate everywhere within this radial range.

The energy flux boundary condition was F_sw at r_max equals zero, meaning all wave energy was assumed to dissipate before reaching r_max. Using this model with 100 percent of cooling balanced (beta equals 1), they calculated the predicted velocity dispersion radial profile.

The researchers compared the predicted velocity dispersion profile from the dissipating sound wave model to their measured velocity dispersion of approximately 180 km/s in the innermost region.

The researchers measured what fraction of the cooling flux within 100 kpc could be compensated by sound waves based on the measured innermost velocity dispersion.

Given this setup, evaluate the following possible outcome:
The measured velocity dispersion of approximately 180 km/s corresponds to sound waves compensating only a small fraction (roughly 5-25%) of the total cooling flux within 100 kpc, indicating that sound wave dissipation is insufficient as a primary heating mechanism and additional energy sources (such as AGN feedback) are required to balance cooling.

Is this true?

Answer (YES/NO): NO